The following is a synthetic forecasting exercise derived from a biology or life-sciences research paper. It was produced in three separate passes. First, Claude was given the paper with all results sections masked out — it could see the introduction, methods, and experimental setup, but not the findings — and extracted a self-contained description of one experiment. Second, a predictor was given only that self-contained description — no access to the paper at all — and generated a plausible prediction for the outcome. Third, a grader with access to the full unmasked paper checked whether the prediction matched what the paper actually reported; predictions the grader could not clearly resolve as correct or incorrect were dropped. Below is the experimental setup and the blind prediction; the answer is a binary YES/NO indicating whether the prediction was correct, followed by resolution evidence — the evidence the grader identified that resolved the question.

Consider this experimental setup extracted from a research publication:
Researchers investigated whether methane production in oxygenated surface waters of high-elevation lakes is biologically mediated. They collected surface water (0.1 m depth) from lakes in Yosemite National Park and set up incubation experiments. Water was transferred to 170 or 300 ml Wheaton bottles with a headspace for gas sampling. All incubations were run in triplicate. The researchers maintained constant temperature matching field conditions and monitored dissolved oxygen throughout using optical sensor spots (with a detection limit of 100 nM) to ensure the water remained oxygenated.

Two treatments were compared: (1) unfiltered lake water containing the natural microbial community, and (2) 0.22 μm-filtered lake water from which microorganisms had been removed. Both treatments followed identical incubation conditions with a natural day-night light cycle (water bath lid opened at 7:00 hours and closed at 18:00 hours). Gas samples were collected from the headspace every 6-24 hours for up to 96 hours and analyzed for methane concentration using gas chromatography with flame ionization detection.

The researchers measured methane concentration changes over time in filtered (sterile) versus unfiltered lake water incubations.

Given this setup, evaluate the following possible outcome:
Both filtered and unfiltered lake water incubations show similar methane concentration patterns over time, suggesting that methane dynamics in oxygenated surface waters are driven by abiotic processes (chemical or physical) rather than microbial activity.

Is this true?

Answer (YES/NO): NO